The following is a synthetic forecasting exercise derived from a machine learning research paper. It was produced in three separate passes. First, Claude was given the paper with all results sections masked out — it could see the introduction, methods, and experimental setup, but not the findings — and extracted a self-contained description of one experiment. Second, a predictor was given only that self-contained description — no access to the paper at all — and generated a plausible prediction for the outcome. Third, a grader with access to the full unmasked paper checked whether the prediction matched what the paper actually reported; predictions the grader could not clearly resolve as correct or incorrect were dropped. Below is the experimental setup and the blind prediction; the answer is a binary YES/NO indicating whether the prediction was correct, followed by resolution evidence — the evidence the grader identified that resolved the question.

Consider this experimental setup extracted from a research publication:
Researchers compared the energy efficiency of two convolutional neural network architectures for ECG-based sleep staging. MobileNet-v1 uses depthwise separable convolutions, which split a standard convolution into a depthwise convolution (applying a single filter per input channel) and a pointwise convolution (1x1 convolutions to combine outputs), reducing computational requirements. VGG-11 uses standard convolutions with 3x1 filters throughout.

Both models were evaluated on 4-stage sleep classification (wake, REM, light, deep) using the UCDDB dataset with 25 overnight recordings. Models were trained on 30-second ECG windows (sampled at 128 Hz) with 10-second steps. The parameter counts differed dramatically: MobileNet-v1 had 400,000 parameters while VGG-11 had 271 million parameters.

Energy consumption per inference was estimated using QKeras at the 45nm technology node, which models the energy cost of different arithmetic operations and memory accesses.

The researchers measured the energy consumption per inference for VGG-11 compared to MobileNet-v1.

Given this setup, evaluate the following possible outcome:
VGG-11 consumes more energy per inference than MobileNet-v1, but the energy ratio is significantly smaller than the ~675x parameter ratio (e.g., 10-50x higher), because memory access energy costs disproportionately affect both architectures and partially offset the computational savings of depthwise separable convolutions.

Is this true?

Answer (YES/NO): YES